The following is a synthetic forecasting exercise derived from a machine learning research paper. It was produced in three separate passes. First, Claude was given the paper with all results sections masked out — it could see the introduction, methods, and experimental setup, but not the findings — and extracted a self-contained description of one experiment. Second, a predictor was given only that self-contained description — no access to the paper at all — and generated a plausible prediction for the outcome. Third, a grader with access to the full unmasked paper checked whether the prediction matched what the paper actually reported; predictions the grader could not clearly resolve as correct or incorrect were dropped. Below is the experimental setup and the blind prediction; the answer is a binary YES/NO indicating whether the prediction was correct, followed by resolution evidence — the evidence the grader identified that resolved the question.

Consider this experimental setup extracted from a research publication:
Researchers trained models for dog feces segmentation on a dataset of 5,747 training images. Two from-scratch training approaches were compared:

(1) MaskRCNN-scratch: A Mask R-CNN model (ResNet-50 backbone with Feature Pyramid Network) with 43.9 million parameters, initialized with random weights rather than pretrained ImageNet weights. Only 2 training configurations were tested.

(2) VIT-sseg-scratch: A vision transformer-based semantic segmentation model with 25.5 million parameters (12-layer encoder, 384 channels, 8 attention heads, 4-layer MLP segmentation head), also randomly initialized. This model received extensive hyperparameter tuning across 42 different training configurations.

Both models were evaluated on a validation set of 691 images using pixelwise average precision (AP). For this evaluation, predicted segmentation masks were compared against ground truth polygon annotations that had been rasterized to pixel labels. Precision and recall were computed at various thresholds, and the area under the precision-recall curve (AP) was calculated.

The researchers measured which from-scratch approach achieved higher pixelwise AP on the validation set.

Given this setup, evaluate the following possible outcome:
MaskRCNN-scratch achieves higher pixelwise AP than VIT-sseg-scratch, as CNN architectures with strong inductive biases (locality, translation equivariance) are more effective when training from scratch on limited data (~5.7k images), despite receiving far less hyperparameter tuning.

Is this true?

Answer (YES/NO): NO